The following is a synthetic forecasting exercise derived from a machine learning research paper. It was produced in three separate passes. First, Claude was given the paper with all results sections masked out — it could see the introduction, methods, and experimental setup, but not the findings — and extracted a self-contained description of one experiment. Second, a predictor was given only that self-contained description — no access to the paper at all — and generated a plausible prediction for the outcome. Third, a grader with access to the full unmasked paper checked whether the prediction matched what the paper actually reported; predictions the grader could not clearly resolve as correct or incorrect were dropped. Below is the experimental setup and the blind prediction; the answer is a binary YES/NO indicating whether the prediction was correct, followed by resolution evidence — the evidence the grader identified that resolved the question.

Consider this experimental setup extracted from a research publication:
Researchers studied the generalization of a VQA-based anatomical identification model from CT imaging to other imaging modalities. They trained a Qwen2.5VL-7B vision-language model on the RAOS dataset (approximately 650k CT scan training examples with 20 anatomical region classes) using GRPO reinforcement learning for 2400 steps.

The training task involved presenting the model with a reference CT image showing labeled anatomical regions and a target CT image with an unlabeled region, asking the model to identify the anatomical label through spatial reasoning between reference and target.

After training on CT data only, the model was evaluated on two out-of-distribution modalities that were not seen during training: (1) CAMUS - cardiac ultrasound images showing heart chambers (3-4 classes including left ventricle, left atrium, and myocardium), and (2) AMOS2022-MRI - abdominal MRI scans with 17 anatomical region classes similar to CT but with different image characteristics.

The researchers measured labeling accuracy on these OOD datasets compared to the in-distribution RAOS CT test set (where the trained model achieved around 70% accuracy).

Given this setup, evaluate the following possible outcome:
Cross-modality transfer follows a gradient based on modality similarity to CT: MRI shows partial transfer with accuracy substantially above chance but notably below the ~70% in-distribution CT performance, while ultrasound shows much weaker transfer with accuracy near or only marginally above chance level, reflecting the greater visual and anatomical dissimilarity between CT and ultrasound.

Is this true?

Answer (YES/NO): NO